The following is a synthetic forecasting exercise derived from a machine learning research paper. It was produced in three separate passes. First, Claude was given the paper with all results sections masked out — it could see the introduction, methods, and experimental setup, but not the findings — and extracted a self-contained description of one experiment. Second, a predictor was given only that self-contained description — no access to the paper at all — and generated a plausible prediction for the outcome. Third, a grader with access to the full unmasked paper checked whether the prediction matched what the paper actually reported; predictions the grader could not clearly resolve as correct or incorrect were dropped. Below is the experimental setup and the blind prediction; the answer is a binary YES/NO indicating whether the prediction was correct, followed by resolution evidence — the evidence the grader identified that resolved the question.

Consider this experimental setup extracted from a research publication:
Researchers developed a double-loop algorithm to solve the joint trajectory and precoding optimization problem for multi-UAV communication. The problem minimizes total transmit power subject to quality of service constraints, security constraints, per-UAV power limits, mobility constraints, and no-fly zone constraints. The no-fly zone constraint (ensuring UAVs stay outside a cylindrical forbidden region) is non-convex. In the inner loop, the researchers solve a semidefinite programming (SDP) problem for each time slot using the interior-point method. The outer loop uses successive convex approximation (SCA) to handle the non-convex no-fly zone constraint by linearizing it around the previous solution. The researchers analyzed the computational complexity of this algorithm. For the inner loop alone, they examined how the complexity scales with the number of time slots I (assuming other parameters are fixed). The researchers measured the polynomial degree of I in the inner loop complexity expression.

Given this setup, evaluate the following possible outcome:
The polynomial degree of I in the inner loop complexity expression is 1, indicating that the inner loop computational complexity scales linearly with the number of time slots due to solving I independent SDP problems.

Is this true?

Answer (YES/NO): NO